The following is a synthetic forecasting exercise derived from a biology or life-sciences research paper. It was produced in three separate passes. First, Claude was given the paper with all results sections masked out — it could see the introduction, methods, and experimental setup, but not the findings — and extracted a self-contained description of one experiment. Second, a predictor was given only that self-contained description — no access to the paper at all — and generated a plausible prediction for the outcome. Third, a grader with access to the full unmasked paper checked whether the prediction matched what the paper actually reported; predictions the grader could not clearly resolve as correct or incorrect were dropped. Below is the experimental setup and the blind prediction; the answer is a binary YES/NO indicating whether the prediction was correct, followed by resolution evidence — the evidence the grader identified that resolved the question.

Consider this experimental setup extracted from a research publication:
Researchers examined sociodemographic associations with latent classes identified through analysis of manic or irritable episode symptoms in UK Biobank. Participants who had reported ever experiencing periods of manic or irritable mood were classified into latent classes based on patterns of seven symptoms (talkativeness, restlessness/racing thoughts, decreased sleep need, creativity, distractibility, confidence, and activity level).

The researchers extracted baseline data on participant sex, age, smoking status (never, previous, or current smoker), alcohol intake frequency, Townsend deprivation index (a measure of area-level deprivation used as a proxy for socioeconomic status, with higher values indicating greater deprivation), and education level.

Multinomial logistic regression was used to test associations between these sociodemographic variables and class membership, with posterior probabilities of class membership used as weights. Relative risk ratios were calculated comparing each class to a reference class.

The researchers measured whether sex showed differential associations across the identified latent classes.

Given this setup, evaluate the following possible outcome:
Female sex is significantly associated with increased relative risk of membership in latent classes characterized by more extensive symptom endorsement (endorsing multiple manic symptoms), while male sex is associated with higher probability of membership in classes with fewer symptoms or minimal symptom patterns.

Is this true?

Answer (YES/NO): NO